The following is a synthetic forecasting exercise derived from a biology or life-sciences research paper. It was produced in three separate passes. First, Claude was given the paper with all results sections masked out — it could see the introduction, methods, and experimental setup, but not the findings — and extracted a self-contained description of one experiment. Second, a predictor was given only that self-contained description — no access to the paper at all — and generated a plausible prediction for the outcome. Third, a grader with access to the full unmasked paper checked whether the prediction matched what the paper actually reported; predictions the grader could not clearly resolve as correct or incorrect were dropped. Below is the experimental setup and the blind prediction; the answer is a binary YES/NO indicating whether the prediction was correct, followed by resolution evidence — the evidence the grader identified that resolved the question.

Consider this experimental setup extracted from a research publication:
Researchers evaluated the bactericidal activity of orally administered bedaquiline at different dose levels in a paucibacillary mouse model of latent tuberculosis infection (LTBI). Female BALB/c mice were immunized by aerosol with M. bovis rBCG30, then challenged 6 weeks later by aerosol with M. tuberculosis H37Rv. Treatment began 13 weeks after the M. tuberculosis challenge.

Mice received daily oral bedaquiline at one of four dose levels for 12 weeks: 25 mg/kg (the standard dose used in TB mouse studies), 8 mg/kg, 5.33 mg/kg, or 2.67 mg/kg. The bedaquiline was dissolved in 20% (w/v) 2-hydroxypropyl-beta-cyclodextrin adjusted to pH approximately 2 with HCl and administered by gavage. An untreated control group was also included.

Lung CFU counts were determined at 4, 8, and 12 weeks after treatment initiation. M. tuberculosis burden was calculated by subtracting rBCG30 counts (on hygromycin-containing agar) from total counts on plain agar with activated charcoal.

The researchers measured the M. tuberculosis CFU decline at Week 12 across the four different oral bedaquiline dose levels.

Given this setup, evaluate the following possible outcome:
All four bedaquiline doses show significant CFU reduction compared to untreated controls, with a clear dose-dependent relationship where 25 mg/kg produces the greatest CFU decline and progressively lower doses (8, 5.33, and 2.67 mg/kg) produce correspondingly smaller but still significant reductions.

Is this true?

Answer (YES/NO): YES